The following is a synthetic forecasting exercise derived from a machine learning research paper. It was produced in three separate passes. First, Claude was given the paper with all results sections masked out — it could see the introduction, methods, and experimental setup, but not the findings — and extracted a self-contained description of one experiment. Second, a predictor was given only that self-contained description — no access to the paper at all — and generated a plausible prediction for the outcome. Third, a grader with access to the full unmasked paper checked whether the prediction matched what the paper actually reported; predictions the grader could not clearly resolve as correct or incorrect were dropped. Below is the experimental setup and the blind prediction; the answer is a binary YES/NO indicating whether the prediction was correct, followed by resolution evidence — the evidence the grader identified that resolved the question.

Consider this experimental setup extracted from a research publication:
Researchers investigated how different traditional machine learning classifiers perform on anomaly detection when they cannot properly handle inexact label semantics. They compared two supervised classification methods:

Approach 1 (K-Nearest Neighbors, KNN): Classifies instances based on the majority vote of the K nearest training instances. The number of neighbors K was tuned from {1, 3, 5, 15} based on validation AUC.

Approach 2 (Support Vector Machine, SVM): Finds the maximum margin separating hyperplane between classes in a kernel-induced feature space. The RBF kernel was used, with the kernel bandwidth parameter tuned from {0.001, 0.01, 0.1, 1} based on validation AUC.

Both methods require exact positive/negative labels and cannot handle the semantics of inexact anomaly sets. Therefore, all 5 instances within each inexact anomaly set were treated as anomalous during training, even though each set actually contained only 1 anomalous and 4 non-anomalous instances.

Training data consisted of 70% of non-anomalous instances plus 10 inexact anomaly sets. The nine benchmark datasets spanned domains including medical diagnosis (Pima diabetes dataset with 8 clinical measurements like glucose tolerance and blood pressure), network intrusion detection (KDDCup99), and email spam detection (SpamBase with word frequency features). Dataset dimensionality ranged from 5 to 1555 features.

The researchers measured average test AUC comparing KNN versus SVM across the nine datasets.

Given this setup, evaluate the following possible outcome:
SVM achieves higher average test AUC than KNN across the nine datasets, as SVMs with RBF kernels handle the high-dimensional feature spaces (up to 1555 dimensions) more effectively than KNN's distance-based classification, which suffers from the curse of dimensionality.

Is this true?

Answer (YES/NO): YES